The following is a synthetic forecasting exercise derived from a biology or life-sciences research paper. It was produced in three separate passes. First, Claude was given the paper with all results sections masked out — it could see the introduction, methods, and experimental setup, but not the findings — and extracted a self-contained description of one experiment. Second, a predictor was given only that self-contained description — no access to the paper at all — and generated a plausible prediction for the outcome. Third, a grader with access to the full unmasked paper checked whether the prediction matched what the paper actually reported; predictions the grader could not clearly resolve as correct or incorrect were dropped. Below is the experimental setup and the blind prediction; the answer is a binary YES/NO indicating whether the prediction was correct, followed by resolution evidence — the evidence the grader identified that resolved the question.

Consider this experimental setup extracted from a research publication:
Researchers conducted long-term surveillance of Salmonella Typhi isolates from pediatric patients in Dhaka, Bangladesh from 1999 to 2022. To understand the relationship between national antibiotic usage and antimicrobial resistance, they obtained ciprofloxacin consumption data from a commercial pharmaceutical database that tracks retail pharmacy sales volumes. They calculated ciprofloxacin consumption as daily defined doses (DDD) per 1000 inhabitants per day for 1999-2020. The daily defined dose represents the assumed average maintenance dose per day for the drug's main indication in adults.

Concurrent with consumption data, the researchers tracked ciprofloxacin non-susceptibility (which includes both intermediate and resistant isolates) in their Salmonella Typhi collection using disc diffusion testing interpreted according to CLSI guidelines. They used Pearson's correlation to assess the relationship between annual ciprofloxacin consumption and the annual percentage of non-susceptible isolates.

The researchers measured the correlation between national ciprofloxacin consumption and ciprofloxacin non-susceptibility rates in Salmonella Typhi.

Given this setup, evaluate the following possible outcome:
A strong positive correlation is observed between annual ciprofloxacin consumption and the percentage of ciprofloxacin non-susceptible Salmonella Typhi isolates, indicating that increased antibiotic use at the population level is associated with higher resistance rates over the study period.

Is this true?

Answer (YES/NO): NO